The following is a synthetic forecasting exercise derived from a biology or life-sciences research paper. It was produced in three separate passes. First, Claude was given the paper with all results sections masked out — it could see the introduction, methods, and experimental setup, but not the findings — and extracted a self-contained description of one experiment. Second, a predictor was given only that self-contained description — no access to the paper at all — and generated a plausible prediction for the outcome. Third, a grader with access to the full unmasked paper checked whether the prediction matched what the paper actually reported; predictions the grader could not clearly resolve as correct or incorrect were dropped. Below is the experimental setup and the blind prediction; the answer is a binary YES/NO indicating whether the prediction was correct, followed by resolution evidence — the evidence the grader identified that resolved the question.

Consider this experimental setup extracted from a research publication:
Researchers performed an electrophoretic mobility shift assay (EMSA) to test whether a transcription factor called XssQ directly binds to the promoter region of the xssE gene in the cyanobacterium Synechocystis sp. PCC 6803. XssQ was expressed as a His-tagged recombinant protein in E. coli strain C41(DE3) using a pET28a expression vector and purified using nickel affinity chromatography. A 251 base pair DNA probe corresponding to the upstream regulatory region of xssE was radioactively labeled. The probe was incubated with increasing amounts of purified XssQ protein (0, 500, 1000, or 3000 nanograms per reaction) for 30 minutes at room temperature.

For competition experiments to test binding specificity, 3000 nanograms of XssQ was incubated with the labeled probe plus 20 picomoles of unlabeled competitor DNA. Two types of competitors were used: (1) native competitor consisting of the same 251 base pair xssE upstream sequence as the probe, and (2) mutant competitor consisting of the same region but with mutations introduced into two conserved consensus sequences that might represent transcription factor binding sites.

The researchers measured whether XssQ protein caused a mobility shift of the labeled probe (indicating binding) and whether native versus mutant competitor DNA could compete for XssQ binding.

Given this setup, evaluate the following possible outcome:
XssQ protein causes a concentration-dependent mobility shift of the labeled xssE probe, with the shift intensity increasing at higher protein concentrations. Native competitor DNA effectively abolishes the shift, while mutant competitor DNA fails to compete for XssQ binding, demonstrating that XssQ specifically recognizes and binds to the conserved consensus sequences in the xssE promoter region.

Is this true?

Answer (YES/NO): YES